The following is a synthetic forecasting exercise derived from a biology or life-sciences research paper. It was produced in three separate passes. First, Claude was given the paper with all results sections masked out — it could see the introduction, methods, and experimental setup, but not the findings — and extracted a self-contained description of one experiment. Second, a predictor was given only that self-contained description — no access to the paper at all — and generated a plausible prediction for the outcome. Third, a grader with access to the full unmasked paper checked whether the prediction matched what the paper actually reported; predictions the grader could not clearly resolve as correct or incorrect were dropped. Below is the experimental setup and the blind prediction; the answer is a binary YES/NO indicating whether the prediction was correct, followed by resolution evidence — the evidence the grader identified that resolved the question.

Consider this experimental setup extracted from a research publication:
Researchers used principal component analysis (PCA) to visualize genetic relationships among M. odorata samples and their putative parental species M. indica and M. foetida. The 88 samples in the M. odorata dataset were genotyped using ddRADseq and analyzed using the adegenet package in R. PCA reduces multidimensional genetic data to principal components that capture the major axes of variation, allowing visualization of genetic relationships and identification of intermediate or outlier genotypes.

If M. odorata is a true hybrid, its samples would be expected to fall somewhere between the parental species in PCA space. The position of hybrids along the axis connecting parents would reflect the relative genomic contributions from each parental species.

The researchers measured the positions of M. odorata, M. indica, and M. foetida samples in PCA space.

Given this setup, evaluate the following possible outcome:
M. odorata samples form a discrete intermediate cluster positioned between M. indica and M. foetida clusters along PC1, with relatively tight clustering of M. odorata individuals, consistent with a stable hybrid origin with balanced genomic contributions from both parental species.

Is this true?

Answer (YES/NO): NO